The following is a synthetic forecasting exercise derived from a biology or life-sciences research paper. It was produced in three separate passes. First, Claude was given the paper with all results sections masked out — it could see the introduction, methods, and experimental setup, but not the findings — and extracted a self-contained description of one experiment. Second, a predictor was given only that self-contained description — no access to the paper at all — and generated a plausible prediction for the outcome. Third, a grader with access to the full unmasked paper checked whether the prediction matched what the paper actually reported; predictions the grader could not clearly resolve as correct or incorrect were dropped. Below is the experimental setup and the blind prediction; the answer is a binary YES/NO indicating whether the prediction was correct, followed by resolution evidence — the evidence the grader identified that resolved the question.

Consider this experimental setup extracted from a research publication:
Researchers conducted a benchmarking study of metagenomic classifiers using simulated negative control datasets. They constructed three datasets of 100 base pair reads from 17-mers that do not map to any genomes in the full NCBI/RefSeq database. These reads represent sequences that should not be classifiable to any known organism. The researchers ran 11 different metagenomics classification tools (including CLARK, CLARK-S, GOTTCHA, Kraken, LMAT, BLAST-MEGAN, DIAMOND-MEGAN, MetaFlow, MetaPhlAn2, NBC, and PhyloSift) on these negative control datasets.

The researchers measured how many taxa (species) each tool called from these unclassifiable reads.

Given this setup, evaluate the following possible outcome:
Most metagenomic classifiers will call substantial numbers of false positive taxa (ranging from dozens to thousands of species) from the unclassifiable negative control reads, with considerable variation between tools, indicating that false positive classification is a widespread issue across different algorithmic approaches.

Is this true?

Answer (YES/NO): NO